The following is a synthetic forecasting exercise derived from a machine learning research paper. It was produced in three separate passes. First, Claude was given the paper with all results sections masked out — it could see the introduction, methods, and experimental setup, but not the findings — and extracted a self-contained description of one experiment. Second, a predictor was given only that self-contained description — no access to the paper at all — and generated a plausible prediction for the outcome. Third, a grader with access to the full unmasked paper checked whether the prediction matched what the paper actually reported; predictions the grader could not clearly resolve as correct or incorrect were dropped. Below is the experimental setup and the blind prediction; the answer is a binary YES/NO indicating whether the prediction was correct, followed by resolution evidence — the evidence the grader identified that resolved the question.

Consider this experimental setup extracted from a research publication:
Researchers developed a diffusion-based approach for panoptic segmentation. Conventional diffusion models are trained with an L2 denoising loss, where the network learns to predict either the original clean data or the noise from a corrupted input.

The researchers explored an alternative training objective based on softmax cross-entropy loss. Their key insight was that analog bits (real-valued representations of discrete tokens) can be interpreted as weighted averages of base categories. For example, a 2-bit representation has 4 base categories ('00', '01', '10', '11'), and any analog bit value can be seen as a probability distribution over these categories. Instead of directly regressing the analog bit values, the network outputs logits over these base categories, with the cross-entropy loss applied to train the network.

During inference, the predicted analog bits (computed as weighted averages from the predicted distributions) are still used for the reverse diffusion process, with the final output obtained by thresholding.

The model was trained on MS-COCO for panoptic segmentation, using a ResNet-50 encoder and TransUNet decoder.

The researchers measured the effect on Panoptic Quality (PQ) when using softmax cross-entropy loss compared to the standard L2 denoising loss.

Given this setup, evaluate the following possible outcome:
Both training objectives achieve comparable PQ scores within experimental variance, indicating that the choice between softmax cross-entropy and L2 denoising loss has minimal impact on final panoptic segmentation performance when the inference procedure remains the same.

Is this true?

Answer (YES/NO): NO